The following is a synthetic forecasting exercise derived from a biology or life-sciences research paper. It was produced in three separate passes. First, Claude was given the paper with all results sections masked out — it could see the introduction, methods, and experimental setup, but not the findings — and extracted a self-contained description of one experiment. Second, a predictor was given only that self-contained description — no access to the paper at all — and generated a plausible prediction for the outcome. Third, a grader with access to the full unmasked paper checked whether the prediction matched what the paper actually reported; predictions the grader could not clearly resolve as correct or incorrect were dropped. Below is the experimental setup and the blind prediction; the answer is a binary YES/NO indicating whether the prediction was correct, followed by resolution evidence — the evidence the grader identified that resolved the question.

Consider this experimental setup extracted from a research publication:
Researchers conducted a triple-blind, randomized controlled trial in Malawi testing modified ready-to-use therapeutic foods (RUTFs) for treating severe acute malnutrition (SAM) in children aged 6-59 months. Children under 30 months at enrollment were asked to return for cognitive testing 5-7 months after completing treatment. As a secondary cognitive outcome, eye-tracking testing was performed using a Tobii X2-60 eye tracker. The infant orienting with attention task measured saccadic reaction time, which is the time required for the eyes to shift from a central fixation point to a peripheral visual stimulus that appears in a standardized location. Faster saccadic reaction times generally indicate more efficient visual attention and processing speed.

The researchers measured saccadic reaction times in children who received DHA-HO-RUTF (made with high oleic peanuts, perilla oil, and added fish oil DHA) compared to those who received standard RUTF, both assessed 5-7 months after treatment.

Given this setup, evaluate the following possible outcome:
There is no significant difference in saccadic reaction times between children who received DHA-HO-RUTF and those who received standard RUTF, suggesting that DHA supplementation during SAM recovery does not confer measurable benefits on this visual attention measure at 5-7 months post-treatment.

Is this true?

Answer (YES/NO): YES